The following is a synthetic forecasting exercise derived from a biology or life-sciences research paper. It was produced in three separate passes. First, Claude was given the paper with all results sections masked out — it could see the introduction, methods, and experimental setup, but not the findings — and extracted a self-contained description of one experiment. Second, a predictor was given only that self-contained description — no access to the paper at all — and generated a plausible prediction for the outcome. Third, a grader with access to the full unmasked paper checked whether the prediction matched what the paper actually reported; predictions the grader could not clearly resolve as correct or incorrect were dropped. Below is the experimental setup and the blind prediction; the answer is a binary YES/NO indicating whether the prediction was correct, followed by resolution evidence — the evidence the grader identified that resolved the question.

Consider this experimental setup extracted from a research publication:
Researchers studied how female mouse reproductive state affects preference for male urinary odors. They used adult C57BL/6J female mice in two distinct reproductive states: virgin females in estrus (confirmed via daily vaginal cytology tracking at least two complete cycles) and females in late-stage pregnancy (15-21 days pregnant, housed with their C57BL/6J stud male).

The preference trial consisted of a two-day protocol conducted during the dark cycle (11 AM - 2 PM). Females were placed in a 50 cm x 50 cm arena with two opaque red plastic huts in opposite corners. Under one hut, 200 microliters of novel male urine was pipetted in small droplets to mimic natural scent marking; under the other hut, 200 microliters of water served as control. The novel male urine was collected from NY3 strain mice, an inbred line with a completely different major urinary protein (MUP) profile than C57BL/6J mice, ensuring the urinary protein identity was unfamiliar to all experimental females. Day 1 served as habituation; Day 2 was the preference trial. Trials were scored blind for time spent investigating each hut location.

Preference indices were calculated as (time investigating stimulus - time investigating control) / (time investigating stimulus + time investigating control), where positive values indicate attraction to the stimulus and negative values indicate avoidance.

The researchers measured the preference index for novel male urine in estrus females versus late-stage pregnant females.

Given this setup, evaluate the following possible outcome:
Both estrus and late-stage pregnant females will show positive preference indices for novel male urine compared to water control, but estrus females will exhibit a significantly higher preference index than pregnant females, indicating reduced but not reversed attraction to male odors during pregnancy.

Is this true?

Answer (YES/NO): NO